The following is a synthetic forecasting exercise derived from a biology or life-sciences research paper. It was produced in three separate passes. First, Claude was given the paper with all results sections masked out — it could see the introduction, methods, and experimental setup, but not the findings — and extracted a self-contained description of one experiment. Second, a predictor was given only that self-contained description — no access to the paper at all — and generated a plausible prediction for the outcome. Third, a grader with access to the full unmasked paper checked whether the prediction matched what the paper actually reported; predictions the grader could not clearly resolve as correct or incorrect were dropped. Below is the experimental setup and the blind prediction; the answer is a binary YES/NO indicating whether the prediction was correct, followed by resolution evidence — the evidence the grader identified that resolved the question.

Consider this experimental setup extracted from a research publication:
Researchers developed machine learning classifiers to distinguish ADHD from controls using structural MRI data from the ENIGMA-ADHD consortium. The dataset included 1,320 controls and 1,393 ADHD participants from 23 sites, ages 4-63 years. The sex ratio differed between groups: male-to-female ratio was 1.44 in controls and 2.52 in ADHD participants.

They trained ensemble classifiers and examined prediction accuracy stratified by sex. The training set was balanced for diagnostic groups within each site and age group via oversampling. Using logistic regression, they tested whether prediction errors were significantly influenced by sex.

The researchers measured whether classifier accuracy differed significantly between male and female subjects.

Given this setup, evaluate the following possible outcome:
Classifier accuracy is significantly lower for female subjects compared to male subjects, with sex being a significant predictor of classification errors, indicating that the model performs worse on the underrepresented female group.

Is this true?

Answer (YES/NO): NO